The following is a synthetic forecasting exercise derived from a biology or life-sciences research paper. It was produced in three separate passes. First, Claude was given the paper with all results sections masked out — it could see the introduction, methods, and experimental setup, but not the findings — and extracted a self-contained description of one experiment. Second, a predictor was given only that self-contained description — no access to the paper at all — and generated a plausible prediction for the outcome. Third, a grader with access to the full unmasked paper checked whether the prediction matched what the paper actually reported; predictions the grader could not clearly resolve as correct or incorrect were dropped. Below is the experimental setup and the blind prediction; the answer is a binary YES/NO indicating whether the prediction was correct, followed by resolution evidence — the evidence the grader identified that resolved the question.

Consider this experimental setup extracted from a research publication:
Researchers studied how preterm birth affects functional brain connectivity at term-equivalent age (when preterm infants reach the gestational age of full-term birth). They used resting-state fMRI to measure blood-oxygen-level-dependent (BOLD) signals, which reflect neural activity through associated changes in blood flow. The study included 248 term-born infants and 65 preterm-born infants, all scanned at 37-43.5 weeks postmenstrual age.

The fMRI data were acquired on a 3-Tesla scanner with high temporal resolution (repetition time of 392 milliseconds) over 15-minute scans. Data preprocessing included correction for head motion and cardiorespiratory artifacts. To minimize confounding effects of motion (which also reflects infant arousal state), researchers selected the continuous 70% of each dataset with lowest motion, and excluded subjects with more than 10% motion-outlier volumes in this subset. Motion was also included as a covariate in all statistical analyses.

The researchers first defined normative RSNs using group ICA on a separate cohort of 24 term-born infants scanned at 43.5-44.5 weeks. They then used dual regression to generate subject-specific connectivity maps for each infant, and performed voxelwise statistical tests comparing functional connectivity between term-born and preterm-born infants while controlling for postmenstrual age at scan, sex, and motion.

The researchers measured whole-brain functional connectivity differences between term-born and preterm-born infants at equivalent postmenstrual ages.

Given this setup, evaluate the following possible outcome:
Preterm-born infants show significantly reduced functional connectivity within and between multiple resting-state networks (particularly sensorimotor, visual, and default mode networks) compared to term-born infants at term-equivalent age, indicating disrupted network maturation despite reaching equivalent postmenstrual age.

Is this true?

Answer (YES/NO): NO